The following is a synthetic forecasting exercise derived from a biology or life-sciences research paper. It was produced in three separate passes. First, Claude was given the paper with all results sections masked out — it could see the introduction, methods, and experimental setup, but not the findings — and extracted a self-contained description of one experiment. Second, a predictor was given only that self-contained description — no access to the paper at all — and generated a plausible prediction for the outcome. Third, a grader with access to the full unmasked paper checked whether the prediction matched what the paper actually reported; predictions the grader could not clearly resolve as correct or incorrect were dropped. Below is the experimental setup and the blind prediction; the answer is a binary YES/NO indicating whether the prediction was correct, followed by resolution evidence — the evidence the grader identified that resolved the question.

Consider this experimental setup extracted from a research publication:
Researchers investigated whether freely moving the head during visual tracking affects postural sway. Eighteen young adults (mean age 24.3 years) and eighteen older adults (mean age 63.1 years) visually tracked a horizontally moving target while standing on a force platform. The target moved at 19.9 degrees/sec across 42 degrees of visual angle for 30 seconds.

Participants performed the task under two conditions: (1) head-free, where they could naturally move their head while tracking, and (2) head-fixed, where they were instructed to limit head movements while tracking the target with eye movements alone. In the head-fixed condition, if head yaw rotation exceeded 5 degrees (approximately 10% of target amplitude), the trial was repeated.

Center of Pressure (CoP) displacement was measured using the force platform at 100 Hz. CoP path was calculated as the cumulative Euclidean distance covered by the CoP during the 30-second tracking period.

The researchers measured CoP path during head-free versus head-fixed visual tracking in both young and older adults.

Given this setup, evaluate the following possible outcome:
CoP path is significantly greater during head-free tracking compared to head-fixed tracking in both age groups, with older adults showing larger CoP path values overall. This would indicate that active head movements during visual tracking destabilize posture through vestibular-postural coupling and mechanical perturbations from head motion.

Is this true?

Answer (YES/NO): YES